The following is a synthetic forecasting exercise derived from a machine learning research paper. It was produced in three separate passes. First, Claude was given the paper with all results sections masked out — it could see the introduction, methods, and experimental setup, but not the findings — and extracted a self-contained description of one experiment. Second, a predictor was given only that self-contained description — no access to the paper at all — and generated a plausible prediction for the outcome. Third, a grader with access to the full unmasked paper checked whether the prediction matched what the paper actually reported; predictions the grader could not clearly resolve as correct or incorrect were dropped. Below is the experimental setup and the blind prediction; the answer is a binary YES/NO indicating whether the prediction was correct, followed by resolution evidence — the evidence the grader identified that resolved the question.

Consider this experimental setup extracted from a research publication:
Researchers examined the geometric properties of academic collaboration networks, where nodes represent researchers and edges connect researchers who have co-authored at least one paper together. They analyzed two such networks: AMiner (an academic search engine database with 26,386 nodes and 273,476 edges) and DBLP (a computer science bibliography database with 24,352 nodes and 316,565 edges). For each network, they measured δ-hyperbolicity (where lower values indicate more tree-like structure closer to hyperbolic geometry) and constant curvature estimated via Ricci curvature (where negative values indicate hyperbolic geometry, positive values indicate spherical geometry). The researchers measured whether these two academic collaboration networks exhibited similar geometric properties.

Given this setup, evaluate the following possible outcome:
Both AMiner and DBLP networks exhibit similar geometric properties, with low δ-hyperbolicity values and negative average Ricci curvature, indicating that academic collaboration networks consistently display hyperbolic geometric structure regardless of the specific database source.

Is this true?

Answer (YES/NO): YES